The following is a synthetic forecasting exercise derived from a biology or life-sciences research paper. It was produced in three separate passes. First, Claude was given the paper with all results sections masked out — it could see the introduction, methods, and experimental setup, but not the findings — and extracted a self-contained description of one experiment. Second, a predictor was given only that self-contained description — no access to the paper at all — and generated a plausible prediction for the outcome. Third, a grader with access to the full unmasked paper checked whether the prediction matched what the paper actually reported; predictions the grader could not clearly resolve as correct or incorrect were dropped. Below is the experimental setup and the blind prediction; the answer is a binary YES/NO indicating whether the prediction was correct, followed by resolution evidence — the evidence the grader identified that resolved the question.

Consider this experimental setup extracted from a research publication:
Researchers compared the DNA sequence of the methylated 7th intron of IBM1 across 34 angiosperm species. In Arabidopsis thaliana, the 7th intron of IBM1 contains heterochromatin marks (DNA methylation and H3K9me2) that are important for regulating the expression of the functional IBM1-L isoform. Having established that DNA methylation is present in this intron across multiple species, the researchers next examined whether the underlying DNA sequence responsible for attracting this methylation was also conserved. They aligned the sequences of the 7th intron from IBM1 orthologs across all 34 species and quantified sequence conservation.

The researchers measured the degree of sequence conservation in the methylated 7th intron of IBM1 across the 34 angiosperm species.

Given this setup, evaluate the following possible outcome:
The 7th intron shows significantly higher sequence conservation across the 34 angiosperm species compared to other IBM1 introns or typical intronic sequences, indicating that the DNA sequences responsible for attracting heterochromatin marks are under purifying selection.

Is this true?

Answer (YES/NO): NO